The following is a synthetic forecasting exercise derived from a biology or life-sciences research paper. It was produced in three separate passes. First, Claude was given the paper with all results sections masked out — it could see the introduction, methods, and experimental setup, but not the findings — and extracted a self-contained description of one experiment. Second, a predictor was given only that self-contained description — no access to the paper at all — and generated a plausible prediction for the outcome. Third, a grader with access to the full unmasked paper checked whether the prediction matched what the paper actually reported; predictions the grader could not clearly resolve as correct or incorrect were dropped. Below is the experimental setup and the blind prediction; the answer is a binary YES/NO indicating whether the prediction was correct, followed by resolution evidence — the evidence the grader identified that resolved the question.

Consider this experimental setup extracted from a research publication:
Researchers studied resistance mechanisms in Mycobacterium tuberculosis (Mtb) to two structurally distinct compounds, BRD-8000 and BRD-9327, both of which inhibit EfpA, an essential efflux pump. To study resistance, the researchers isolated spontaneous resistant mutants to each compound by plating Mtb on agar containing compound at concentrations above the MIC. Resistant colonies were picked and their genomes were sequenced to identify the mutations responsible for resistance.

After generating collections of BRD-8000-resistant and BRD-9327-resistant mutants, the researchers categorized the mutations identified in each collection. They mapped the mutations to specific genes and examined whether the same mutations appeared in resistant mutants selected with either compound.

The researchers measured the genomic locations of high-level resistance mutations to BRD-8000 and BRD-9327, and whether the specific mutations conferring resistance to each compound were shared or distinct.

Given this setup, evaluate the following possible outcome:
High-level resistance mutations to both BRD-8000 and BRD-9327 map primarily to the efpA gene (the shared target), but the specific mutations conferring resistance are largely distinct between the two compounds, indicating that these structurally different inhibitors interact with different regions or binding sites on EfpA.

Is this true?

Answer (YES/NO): YES